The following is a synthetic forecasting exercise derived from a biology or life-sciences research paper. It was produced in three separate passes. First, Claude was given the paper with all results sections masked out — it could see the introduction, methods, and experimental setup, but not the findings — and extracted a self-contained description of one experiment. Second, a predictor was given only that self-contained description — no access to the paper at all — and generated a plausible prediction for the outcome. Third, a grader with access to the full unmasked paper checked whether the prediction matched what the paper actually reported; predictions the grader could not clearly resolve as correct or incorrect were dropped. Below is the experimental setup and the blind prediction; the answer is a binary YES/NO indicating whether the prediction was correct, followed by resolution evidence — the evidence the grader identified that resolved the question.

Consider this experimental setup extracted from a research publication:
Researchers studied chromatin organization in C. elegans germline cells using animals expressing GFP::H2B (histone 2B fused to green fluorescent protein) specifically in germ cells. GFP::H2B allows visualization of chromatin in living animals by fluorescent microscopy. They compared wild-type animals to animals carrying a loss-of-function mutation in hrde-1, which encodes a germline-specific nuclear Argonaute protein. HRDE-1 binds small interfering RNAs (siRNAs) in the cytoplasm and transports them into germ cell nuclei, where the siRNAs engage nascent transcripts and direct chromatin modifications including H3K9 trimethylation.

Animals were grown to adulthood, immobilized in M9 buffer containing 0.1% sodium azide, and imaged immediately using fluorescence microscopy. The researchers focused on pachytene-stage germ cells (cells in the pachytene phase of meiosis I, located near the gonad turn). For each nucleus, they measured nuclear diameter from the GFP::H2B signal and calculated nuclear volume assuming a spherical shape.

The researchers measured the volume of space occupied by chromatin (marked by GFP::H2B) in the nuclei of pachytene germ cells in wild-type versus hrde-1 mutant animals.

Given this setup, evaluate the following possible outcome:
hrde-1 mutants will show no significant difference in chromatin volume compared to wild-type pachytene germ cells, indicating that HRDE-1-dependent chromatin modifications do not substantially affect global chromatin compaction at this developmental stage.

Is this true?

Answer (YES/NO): NO